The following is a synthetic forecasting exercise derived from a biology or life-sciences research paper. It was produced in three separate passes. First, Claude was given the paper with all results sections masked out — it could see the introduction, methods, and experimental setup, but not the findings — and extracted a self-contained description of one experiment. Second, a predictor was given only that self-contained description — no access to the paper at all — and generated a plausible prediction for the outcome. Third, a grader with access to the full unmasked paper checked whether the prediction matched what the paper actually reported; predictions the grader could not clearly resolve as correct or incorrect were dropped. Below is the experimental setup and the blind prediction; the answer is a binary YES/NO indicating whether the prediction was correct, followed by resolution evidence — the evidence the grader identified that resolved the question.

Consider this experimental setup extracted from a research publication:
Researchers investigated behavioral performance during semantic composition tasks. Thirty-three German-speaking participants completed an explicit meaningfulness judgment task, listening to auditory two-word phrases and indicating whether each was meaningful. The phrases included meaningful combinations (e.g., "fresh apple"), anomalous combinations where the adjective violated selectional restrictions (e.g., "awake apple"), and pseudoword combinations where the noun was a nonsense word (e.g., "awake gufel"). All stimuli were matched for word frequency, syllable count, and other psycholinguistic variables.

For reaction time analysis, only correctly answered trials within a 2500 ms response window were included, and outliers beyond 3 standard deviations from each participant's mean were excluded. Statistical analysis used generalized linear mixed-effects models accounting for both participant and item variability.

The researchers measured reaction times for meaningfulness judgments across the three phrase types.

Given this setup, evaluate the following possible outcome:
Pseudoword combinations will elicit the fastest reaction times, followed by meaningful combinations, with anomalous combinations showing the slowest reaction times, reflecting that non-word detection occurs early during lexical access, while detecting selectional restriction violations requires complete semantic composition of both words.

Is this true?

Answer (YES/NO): YES